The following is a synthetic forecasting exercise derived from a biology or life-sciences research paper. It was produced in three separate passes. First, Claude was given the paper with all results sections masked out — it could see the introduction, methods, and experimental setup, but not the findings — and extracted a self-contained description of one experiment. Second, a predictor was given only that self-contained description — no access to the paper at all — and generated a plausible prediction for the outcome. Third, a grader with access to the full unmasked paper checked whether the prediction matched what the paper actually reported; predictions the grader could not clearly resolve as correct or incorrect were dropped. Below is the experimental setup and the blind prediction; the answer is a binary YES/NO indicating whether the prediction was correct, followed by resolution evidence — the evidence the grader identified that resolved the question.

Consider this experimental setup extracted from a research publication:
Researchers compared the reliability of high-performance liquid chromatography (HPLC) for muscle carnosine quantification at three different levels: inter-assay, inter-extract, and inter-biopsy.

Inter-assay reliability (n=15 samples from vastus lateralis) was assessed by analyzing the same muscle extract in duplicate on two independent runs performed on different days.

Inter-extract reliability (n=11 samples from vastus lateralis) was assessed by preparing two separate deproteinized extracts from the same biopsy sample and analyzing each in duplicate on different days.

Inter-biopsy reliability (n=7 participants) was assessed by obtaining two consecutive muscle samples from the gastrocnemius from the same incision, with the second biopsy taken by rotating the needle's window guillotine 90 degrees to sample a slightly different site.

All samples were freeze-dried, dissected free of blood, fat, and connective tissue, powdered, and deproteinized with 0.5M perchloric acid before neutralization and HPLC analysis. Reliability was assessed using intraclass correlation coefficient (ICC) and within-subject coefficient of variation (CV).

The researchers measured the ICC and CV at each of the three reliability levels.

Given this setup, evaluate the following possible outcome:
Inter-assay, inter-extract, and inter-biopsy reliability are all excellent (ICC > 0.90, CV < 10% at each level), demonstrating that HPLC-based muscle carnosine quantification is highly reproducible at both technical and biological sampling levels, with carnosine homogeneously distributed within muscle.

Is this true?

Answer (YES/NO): YES